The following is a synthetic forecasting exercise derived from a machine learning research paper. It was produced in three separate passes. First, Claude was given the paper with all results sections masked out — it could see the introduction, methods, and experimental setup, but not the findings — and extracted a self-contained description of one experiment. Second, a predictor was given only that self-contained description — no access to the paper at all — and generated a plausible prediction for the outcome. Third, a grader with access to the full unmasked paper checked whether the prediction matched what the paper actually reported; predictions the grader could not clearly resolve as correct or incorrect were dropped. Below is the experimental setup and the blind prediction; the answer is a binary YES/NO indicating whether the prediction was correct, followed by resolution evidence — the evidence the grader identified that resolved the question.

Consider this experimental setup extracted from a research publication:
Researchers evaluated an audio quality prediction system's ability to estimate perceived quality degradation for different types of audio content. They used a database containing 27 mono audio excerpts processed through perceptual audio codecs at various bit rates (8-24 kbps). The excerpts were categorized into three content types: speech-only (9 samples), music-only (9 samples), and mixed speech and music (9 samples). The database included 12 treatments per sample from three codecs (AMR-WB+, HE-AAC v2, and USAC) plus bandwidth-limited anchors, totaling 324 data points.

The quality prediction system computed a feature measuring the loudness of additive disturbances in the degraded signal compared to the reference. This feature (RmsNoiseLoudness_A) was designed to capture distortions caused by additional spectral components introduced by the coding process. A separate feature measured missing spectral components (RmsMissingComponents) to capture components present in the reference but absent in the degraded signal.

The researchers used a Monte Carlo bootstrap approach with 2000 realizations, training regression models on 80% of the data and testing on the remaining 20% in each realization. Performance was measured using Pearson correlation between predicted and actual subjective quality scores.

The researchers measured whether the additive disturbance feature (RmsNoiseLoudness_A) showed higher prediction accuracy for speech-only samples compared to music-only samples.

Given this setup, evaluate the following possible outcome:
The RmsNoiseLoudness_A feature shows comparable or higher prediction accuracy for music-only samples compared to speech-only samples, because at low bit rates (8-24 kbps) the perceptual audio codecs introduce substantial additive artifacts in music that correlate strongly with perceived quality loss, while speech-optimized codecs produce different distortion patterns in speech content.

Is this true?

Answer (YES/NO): NO